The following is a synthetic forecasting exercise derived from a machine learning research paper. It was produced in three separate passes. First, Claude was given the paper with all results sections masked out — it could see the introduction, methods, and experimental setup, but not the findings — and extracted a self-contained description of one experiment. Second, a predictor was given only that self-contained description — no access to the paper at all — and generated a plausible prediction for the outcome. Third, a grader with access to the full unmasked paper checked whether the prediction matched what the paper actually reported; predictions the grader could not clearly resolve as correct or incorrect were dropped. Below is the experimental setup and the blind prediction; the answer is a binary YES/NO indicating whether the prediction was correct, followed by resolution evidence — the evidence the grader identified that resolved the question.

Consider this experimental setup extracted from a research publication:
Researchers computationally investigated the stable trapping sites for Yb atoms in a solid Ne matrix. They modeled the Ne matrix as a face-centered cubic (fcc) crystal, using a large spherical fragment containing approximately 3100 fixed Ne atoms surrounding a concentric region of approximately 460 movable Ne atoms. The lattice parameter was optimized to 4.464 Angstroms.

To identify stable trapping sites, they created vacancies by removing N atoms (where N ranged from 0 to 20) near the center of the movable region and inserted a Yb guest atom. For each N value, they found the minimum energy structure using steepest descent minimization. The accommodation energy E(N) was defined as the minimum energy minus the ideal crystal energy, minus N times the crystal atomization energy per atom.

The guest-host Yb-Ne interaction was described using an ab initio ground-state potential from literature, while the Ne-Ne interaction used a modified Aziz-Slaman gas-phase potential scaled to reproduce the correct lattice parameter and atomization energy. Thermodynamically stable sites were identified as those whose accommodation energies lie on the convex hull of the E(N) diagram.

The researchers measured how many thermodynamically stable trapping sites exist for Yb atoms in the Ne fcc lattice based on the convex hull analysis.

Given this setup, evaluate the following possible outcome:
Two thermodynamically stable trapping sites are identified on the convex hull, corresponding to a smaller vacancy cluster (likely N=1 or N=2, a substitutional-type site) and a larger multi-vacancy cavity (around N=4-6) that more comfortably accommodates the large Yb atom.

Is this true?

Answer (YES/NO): NO